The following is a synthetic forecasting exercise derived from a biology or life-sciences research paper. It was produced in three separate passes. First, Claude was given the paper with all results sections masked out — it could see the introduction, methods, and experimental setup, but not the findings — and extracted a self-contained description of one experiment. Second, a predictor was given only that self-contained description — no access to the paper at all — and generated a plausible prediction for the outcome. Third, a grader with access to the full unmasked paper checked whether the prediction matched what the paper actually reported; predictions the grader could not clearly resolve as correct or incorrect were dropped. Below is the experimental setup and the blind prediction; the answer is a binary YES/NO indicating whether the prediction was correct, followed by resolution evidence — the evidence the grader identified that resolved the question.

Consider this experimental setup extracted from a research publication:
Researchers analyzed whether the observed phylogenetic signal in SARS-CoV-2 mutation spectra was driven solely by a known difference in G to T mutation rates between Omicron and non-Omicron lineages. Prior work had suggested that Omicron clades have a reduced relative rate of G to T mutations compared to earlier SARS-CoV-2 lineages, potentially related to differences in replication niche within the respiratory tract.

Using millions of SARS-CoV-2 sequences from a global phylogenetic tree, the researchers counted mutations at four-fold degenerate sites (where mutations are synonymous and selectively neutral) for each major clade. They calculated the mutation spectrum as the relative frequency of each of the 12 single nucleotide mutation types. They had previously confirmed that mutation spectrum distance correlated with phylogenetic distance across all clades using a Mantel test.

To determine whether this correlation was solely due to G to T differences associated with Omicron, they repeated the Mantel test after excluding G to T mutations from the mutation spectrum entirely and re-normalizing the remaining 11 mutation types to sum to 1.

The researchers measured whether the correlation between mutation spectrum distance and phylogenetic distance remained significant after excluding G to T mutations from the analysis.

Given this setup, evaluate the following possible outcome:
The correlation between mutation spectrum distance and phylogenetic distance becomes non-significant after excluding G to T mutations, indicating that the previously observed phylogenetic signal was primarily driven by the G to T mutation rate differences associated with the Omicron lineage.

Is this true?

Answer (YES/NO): NO